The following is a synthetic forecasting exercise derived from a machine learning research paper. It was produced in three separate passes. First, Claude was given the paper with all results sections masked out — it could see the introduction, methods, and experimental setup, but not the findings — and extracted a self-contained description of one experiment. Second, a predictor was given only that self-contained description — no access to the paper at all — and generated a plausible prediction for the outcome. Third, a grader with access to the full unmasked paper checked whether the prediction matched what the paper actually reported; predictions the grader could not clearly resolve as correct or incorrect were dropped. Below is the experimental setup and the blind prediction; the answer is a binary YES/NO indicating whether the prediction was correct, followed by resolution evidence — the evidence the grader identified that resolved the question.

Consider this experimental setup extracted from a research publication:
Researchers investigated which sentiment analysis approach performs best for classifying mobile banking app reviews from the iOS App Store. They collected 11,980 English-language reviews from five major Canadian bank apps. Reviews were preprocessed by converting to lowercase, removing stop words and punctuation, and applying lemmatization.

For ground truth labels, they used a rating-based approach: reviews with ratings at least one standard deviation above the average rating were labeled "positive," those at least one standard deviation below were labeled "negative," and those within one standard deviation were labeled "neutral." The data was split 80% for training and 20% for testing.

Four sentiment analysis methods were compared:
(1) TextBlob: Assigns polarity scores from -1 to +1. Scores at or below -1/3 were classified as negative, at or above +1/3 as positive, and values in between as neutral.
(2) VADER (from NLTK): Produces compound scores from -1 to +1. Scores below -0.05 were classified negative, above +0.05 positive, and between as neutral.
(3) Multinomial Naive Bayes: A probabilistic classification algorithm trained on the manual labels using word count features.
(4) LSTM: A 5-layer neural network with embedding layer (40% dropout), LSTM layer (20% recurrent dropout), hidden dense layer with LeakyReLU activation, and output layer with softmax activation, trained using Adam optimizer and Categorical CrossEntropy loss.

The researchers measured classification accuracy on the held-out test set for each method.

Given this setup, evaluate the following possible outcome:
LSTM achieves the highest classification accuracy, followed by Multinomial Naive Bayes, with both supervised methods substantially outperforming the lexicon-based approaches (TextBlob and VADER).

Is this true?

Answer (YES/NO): YES